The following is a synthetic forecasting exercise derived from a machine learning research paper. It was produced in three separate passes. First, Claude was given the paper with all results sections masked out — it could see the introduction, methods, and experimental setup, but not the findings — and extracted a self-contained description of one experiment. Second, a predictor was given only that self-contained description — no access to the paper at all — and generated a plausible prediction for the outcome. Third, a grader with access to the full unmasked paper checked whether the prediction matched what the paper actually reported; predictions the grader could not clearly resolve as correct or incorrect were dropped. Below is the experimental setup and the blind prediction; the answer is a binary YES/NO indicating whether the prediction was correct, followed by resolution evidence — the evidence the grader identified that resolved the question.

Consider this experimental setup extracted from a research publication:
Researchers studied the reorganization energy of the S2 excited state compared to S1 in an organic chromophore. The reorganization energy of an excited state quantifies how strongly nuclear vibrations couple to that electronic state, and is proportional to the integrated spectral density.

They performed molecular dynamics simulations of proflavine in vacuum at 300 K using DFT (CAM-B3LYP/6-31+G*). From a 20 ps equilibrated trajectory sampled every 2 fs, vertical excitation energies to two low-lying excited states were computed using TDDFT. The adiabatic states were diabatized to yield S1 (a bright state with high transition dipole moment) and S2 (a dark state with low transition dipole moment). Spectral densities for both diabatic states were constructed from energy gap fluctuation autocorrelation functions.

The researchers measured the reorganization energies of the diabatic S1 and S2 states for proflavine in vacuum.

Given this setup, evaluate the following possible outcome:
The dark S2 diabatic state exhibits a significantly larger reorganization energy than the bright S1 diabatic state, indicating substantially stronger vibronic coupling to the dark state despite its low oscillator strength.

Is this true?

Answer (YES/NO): YES